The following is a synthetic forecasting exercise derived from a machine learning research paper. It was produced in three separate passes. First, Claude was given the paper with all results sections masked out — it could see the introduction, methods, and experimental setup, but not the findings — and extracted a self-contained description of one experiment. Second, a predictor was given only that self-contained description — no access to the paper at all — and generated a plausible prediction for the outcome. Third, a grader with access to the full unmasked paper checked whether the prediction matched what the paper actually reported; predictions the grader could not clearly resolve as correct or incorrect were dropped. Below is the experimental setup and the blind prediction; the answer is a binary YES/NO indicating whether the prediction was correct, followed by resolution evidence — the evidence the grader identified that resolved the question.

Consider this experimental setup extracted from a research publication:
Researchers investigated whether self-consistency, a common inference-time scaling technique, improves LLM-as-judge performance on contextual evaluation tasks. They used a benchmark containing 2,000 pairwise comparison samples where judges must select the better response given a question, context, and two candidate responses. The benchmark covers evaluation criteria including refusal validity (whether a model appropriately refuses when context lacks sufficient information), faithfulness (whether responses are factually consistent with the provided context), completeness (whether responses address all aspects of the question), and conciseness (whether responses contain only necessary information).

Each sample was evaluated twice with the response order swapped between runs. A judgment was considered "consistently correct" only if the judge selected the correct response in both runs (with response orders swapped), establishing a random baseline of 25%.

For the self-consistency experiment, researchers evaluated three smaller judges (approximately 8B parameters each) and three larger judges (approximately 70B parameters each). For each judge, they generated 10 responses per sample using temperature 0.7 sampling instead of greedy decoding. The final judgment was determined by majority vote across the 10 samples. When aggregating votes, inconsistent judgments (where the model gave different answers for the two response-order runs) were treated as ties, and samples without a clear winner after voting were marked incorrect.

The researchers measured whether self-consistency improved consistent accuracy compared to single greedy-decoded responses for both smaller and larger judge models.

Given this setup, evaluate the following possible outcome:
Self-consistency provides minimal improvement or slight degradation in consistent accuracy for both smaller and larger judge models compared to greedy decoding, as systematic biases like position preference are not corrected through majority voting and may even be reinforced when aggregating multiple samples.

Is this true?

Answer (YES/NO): YES